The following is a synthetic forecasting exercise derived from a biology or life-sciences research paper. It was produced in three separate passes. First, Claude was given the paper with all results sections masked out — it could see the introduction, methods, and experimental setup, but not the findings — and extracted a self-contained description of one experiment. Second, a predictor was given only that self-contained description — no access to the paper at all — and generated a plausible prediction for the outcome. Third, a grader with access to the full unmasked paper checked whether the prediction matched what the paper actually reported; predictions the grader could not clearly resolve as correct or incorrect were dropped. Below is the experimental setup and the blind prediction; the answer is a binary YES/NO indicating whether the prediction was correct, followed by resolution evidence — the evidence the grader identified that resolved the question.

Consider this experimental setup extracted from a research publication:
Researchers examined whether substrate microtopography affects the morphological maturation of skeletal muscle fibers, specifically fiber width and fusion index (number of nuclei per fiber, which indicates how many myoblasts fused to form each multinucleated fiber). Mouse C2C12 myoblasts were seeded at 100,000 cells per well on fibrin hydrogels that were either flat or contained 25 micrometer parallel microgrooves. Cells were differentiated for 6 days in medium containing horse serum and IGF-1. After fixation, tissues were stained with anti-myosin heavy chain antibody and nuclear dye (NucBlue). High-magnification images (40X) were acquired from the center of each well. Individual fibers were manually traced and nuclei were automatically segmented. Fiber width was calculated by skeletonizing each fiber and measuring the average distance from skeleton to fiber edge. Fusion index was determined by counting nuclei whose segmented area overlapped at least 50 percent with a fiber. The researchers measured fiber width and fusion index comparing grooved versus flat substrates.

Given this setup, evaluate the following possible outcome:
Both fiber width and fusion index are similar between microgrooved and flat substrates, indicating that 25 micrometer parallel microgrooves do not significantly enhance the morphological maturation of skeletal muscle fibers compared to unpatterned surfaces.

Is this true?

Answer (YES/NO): YES